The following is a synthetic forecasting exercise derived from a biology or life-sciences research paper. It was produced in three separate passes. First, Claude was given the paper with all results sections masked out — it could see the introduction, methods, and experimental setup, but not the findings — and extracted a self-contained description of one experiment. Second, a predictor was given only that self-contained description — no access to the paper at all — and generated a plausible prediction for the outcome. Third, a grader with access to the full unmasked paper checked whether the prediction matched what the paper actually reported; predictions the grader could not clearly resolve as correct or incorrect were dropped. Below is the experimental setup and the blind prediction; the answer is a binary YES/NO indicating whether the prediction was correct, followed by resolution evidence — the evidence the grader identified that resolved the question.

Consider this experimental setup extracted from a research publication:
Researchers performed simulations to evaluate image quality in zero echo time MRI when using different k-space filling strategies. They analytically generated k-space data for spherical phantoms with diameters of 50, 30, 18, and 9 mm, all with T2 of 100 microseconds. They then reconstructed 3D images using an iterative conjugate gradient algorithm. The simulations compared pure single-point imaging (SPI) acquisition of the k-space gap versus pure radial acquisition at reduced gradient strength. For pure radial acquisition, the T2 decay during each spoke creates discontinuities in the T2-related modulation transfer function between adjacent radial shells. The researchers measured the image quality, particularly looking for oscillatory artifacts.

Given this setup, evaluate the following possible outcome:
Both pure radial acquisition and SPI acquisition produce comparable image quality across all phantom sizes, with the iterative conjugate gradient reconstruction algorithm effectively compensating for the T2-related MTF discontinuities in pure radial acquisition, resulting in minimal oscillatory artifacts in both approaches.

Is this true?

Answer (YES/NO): NO